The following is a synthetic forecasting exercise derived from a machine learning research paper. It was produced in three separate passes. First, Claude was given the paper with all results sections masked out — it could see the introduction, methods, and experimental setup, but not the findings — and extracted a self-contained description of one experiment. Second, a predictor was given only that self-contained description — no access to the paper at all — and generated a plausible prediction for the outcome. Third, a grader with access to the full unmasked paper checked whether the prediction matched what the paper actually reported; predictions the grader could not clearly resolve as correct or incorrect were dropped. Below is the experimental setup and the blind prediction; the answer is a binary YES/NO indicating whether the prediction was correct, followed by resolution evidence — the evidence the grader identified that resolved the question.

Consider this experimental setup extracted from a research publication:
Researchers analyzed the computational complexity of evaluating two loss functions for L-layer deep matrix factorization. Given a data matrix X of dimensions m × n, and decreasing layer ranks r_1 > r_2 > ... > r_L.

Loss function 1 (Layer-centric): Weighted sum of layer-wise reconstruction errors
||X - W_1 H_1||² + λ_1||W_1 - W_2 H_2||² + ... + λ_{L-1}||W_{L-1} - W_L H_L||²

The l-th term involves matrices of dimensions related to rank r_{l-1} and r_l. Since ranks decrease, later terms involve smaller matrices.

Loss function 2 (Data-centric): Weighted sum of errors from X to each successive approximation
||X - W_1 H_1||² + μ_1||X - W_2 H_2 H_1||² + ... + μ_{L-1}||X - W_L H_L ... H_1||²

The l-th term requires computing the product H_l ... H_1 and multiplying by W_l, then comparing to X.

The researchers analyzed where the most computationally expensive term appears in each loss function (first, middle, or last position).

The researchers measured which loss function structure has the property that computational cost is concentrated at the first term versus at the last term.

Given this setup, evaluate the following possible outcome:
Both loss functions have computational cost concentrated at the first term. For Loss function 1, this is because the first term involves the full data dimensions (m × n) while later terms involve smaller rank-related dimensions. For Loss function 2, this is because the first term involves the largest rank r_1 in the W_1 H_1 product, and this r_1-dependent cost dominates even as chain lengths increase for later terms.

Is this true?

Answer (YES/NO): NO